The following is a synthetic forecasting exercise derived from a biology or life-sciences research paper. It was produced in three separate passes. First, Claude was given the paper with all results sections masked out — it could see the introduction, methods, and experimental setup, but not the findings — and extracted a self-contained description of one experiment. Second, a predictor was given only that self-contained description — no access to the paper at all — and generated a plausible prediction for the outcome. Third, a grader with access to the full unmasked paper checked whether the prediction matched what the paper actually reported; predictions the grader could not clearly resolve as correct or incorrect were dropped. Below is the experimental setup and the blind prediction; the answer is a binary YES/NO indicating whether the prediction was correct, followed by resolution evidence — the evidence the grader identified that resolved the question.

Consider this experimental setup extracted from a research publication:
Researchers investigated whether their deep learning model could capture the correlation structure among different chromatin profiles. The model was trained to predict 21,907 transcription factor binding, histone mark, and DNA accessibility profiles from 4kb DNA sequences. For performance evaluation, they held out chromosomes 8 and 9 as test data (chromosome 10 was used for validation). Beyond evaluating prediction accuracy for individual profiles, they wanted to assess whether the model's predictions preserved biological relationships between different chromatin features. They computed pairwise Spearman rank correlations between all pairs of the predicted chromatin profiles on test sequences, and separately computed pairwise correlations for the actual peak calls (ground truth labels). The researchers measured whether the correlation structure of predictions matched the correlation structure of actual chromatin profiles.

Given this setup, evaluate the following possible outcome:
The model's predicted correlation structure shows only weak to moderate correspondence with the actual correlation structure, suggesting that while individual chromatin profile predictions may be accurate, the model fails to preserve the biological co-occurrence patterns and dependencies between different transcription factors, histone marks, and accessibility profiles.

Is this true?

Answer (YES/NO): NO